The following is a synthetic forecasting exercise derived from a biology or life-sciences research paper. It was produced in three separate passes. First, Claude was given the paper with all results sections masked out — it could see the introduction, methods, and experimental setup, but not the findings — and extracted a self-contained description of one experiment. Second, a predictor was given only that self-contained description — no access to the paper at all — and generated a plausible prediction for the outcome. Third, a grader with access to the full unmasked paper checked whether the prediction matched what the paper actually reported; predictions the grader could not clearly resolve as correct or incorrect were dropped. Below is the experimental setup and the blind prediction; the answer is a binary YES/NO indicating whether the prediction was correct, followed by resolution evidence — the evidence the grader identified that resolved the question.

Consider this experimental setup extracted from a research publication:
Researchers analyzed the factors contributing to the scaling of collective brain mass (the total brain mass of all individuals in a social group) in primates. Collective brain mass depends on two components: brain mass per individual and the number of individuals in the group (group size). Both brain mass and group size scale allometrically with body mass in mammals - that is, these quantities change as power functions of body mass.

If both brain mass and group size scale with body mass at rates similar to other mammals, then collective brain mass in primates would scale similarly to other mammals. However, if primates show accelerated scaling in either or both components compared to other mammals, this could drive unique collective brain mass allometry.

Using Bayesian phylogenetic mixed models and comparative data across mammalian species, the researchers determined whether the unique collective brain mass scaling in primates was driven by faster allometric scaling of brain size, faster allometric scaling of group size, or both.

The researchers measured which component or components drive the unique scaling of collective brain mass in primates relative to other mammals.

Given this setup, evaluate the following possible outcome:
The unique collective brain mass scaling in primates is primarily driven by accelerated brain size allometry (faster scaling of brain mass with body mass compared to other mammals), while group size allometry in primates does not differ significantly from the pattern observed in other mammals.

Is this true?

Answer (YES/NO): NO